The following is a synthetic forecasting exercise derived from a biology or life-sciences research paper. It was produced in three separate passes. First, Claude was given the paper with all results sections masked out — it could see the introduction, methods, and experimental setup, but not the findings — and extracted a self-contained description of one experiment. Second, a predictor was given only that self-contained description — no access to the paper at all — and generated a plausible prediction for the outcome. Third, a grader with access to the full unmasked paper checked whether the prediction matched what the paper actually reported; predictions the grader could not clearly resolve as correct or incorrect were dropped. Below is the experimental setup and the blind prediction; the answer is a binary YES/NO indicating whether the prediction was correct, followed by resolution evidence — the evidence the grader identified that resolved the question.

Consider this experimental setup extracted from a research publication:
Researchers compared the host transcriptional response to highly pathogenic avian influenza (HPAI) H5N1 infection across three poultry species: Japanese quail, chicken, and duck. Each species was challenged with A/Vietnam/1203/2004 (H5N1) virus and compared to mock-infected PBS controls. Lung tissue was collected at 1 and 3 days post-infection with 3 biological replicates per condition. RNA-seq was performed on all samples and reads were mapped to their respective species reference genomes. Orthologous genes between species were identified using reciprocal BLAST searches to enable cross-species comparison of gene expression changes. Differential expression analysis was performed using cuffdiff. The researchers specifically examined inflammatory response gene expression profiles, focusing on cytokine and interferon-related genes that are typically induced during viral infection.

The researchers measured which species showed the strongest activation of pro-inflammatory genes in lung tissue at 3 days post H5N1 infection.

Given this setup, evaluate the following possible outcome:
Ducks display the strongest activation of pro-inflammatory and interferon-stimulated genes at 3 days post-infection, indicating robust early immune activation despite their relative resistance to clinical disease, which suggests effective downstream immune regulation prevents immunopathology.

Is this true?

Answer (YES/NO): YES